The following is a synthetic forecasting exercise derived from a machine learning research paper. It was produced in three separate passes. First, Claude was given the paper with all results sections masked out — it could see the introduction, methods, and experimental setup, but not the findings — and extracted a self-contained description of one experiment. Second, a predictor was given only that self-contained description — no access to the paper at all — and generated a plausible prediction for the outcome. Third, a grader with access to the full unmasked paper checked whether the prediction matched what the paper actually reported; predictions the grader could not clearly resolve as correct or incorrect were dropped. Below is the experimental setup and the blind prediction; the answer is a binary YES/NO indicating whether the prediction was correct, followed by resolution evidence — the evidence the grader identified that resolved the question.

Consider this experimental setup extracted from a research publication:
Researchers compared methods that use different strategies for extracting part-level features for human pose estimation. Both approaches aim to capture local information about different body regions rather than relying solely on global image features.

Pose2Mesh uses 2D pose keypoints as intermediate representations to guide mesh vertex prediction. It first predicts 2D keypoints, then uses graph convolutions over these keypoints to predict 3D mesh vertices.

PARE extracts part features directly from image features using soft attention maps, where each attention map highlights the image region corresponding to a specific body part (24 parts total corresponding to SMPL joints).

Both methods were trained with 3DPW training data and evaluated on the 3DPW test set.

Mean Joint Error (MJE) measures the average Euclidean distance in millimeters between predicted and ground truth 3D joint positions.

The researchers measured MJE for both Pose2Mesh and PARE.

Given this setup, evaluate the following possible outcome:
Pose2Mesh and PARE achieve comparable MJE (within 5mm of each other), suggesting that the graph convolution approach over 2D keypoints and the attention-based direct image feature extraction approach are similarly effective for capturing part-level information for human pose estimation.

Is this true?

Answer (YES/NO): NO